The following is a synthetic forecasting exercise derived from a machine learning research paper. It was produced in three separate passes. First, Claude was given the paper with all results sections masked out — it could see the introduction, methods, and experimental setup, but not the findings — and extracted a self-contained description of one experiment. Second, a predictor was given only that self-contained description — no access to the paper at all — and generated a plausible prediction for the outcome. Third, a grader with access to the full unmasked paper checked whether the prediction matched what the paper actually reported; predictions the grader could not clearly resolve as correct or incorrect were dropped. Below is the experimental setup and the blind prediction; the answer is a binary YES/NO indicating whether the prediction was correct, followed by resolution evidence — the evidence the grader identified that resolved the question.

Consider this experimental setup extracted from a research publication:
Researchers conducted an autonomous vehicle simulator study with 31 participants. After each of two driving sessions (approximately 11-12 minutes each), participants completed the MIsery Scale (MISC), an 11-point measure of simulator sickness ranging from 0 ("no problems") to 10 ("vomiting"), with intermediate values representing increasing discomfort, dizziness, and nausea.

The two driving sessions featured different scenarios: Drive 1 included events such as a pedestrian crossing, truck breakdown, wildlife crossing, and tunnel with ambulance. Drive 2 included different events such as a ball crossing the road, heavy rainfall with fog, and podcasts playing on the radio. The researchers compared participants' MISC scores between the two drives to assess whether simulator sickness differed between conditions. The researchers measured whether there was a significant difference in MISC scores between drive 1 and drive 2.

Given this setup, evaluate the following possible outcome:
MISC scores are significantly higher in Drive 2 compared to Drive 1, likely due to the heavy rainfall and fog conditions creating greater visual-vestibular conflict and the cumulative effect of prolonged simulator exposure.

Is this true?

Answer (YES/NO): NO